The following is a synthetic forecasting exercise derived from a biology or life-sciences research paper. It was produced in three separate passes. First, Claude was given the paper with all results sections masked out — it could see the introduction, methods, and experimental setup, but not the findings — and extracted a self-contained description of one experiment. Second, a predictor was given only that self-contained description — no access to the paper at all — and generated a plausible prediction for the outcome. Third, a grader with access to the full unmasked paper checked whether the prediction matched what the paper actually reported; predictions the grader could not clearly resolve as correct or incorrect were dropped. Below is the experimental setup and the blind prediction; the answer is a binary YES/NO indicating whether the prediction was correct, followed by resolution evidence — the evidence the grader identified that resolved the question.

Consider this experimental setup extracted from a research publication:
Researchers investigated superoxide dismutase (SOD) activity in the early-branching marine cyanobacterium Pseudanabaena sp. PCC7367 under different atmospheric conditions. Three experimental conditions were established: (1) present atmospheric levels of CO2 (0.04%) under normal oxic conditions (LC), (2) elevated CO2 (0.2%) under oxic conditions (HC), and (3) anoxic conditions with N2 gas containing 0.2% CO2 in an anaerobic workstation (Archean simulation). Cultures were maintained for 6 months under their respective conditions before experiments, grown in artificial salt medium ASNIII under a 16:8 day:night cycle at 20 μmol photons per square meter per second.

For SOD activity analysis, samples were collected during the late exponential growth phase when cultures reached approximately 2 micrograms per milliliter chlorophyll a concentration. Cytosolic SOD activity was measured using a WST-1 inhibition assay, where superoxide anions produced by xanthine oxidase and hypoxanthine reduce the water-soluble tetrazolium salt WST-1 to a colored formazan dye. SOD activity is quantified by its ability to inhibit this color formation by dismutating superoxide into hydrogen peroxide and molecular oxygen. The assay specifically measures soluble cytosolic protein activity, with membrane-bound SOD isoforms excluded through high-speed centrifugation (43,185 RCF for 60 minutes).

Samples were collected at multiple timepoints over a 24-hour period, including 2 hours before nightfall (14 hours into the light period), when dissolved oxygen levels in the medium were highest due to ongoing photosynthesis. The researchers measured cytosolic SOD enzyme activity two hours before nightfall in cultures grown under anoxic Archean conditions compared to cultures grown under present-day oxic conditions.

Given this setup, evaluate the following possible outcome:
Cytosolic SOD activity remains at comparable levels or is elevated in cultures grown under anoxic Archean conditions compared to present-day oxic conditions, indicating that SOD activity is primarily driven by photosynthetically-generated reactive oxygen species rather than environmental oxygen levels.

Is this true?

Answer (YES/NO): YES